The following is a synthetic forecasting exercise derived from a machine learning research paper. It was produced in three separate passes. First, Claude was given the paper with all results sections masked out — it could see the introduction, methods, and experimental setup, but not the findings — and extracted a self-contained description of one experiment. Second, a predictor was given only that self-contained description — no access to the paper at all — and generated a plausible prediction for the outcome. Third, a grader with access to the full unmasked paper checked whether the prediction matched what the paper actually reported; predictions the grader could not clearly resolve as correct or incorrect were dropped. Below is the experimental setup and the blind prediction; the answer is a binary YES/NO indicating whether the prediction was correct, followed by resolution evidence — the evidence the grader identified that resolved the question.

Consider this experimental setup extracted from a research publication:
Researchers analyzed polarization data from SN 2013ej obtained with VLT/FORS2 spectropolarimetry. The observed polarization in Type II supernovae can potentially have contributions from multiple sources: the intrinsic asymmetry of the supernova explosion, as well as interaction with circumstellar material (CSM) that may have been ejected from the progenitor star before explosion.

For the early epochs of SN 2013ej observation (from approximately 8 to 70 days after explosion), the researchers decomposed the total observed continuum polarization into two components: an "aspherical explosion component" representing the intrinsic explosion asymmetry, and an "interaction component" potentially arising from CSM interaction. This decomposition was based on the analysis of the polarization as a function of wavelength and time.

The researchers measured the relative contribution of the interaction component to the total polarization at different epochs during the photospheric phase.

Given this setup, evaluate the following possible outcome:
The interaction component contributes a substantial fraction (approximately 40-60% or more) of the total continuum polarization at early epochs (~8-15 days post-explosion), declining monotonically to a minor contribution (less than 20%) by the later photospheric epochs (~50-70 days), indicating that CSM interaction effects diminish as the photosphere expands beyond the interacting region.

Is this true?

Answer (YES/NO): NO